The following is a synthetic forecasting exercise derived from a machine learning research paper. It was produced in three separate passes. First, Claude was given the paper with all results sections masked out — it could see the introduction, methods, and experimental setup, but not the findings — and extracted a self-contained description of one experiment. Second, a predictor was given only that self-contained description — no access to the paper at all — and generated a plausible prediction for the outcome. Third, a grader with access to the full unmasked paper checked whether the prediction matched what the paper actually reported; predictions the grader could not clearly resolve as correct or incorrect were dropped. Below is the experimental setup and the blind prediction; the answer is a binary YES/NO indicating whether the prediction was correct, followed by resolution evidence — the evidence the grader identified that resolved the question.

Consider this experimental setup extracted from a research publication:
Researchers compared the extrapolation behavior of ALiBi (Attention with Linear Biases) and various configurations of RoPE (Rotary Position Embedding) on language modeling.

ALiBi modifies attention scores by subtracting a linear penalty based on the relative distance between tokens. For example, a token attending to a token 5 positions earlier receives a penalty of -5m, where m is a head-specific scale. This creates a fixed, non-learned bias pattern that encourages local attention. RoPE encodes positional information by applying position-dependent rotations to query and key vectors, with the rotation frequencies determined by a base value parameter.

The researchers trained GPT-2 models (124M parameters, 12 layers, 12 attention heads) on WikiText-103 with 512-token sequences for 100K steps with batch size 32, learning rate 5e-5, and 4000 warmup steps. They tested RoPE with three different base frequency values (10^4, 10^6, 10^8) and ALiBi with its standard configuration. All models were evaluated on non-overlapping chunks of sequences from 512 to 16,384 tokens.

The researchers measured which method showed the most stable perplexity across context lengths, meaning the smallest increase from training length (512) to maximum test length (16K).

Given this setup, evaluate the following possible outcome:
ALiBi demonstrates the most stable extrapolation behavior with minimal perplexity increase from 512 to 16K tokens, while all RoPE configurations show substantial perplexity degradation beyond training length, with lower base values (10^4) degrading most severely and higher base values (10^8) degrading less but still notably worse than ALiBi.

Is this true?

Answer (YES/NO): NO